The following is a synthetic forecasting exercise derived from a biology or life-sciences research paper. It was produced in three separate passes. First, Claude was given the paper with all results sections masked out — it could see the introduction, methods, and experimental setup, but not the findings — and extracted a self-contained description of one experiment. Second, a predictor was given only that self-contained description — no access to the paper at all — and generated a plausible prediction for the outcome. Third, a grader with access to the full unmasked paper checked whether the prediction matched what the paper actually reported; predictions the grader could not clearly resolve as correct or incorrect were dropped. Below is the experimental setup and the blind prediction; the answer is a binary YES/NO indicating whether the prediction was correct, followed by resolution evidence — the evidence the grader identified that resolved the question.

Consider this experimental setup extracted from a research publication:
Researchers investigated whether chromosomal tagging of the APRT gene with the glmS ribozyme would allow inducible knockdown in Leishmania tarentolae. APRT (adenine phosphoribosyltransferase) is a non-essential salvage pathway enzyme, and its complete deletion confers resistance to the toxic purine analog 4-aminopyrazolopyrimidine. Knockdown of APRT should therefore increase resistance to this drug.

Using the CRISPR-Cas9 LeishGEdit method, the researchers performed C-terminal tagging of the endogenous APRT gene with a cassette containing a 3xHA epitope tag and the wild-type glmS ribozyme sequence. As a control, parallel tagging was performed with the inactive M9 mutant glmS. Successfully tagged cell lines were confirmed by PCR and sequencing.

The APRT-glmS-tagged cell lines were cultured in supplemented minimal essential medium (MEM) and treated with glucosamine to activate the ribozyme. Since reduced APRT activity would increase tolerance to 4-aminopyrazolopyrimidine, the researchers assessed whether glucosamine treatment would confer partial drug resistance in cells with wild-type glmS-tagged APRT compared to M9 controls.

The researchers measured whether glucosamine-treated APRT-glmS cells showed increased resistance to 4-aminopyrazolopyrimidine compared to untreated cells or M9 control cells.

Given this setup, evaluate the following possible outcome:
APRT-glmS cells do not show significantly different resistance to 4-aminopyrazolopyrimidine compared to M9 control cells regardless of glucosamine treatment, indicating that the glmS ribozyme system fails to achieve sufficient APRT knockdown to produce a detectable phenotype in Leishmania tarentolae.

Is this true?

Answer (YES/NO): YES